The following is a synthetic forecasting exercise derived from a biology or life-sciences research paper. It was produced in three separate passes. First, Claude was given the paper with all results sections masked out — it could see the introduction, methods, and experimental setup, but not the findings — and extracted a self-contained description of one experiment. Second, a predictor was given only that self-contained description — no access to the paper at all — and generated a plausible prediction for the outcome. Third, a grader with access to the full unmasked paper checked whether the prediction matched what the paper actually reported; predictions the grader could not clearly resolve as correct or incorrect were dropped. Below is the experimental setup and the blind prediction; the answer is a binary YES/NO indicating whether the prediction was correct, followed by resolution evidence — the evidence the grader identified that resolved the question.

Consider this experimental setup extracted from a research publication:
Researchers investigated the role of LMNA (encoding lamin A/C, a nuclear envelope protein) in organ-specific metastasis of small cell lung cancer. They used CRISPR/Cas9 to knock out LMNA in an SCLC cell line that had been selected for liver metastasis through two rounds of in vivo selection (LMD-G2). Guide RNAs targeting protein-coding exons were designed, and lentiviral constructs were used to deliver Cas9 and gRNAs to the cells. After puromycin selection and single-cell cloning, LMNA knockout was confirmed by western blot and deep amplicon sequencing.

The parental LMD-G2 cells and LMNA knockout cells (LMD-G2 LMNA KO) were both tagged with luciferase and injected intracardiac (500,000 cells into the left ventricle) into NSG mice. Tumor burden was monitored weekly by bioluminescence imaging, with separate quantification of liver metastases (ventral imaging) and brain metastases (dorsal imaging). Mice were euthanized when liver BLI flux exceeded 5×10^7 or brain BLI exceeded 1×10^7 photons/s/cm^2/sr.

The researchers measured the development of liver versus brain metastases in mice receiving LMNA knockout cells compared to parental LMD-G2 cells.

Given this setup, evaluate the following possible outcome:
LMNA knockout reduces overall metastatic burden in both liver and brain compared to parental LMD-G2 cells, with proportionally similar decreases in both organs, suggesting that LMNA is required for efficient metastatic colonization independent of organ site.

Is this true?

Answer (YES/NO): NO